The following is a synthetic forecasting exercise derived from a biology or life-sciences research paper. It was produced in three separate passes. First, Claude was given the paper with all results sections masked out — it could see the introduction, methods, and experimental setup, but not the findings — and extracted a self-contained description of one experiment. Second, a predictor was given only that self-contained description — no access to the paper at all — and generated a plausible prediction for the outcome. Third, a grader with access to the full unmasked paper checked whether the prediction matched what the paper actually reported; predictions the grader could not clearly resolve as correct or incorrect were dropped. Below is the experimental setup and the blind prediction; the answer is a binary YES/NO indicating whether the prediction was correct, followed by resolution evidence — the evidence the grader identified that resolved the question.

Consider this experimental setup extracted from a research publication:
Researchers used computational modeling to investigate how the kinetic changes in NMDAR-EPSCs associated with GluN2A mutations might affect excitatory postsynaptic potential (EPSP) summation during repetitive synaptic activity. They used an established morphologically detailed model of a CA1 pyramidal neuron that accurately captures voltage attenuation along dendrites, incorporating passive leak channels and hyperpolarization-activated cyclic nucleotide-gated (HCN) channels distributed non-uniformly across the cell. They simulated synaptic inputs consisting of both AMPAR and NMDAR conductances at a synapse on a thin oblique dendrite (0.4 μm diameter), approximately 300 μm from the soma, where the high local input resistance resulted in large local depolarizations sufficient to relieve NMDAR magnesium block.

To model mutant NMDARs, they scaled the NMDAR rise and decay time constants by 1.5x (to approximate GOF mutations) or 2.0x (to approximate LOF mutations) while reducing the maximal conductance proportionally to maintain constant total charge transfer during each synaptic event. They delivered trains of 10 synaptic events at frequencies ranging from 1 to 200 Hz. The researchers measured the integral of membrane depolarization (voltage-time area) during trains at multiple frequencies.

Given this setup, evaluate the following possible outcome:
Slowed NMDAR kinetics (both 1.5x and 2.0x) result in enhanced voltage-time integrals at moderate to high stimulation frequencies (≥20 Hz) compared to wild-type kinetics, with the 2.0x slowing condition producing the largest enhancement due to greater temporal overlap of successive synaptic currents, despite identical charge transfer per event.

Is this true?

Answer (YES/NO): NO